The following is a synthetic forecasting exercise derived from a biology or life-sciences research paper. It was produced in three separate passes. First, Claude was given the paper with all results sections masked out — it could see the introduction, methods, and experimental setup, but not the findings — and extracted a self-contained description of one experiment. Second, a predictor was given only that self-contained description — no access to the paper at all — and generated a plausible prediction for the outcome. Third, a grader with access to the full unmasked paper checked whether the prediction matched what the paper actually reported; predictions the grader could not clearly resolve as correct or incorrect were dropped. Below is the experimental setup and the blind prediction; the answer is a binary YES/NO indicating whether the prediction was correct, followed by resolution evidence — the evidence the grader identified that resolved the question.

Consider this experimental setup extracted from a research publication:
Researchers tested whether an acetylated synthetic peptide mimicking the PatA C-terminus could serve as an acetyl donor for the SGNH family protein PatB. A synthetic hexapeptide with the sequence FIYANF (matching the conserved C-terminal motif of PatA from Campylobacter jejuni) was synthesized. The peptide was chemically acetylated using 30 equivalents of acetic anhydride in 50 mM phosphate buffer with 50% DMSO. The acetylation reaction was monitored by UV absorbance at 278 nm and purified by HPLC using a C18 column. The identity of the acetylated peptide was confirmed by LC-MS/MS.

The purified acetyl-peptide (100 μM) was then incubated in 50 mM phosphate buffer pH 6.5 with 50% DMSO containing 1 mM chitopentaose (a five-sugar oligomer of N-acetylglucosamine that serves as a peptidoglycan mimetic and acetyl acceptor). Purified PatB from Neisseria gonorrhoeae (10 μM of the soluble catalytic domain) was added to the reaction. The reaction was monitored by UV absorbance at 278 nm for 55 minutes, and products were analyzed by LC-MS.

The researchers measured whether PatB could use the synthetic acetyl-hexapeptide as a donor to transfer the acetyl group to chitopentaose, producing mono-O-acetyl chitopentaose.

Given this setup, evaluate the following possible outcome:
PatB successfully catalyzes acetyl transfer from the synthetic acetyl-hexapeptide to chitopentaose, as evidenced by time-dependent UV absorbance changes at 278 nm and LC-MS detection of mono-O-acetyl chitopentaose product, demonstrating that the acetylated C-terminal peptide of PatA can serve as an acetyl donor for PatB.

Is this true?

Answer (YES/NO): YES